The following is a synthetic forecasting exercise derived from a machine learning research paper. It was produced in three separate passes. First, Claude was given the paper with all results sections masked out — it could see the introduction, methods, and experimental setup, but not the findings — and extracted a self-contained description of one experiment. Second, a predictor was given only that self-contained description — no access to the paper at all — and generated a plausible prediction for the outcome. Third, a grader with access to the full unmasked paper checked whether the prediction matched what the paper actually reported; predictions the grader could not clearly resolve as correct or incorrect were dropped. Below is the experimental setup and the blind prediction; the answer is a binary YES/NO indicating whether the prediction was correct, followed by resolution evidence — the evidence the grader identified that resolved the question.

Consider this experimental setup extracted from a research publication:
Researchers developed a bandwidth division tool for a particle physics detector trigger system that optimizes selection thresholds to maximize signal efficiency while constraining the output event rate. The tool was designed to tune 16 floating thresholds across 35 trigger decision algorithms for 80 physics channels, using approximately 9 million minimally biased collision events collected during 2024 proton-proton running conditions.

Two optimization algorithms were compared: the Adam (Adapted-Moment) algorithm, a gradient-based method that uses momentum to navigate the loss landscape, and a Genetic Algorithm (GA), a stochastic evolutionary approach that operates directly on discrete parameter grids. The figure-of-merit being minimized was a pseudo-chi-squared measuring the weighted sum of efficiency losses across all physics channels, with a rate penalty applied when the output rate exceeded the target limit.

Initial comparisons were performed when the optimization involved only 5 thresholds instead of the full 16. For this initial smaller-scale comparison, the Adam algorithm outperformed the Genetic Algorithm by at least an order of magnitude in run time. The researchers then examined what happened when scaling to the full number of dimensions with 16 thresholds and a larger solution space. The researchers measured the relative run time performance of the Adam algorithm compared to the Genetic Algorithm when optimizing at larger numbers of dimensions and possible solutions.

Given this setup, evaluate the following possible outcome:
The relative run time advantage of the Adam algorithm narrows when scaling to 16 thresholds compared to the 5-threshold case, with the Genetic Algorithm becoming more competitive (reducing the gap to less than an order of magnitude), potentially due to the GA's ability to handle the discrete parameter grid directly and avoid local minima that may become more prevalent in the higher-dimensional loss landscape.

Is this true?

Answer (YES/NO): YES